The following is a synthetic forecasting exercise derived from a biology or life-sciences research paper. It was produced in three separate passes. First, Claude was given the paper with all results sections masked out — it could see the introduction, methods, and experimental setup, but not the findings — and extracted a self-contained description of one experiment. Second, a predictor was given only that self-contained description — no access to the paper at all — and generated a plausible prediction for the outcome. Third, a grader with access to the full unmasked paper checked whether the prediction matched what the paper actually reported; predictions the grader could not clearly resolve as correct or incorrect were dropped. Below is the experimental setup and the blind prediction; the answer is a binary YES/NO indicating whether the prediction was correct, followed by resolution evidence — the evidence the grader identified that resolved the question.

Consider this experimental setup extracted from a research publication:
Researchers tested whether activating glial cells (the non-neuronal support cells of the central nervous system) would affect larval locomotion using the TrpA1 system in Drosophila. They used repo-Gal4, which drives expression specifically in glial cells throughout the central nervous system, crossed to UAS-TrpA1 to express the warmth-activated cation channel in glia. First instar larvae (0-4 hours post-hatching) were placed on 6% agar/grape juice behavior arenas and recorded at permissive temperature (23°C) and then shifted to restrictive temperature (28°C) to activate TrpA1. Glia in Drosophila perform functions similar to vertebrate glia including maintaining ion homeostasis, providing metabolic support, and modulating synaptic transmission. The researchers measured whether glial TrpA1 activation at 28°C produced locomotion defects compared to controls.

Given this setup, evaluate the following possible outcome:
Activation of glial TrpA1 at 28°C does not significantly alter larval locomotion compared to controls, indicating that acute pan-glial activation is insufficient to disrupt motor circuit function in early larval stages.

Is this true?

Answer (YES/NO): NO